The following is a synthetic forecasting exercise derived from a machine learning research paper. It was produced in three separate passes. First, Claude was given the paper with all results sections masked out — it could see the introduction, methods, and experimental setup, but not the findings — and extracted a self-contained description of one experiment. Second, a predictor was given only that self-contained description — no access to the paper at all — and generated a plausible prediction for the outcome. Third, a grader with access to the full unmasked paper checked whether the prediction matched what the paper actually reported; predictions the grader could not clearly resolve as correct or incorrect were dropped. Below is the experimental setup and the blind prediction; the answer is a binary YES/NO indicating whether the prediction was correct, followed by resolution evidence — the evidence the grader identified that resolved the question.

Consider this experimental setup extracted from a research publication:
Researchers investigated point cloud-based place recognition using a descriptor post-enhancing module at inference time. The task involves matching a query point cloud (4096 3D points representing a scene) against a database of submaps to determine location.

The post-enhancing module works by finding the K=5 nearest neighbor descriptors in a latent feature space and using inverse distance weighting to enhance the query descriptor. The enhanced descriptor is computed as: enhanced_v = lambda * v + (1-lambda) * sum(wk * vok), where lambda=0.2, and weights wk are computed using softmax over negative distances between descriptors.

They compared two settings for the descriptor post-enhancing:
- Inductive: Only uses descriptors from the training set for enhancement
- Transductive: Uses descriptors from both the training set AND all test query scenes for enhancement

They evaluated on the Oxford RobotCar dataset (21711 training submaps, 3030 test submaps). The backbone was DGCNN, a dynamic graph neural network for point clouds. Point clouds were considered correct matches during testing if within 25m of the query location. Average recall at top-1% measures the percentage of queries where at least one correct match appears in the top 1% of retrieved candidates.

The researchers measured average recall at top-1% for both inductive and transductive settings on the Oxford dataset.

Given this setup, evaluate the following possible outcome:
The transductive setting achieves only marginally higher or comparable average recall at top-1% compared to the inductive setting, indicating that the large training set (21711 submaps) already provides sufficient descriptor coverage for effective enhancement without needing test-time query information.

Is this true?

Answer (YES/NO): YES